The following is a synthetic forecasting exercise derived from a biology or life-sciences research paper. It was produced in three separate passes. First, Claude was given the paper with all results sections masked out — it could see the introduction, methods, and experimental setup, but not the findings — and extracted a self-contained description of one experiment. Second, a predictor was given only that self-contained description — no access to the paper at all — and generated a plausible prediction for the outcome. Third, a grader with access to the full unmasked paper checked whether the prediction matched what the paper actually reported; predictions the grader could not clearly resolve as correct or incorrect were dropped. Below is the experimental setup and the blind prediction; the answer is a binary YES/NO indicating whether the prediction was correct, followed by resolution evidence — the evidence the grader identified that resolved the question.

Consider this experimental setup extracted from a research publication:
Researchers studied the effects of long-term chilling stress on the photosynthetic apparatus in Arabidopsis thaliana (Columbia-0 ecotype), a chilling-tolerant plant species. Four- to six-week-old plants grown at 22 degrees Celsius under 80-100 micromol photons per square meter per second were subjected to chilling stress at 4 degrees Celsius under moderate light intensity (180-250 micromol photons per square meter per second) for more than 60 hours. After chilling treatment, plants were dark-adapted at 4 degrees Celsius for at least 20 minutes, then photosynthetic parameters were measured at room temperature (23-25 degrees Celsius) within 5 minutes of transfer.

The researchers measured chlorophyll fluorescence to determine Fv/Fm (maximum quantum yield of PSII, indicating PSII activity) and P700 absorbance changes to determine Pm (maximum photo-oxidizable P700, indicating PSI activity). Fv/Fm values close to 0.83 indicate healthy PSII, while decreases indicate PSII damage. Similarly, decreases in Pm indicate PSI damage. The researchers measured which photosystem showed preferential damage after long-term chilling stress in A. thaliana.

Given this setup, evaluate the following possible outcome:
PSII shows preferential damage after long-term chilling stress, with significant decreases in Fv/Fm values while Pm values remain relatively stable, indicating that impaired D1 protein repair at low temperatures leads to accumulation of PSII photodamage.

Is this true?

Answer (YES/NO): YES